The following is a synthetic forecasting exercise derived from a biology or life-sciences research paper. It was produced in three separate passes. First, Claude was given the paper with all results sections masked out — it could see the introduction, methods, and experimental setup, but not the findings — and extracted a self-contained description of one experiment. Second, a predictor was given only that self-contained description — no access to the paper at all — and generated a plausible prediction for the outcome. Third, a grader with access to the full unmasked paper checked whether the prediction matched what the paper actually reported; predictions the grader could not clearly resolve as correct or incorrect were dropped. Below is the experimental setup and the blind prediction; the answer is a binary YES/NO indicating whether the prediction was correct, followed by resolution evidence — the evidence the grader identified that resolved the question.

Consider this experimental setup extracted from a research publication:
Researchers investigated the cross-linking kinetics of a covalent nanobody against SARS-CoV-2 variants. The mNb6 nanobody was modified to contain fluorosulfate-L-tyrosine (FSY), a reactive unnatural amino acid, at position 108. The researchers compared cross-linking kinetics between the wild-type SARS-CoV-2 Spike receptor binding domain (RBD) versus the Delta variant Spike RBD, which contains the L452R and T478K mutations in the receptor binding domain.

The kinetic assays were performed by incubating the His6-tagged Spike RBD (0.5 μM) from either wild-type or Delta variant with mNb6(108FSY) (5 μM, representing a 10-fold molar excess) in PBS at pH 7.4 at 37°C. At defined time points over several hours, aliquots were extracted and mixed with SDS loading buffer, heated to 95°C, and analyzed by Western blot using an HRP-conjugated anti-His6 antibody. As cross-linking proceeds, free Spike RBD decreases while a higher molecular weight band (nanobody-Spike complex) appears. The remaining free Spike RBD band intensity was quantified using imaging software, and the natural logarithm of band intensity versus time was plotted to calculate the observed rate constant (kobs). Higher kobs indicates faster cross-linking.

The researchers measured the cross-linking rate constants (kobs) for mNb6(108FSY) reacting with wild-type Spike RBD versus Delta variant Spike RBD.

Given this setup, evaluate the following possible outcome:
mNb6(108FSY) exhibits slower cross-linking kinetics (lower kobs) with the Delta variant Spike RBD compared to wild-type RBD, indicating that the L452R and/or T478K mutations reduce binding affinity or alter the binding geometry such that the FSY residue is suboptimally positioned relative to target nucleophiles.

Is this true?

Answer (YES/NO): YES